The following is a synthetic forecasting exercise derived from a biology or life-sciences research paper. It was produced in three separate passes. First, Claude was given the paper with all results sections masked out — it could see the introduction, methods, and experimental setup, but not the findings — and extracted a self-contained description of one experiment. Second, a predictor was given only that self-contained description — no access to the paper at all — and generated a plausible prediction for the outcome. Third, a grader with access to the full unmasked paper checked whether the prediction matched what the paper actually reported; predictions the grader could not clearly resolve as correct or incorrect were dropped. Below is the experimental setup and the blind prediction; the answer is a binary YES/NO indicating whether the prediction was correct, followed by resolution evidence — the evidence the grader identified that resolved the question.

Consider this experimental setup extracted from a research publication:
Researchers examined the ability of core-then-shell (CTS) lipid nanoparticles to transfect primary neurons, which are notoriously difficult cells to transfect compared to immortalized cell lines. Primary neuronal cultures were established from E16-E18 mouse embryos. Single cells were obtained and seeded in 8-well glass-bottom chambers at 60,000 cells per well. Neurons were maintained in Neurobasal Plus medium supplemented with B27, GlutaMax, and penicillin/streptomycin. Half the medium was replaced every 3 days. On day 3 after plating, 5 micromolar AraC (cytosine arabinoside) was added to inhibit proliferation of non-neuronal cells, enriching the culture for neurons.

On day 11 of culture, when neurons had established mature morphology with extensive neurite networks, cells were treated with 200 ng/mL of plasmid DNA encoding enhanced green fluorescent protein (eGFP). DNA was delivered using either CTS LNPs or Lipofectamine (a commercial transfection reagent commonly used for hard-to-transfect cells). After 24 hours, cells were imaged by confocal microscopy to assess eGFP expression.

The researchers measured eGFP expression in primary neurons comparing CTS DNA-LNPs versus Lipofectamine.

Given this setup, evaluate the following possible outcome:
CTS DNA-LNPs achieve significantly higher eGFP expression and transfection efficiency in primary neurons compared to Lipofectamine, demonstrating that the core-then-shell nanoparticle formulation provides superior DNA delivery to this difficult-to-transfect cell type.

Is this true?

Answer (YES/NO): YES